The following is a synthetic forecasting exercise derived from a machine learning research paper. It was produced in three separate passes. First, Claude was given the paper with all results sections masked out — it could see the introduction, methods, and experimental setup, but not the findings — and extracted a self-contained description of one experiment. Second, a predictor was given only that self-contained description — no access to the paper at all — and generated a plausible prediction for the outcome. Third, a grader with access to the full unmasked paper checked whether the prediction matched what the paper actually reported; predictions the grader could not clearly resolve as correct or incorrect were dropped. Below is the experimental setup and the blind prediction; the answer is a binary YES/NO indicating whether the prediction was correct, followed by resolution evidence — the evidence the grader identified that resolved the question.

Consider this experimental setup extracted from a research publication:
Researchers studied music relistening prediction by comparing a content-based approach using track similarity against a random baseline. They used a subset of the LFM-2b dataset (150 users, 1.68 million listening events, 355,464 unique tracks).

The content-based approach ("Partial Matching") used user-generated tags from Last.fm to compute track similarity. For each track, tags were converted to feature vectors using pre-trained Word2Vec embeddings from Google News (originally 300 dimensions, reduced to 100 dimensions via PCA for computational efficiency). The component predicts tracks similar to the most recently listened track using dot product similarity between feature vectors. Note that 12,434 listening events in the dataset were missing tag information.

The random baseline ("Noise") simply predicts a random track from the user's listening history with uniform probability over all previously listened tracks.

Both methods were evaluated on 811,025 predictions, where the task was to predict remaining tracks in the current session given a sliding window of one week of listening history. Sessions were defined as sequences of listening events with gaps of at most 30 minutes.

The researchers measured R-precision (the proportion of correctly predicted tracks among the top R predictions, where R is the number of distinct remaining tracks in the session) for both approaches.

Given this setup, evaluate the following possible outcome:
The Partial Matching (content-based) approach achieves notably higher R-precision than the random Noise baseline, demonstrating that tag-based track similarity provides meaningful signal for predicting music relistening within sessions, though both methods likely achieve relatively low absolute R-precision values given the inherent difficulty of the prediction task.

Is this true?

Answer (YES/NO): NO